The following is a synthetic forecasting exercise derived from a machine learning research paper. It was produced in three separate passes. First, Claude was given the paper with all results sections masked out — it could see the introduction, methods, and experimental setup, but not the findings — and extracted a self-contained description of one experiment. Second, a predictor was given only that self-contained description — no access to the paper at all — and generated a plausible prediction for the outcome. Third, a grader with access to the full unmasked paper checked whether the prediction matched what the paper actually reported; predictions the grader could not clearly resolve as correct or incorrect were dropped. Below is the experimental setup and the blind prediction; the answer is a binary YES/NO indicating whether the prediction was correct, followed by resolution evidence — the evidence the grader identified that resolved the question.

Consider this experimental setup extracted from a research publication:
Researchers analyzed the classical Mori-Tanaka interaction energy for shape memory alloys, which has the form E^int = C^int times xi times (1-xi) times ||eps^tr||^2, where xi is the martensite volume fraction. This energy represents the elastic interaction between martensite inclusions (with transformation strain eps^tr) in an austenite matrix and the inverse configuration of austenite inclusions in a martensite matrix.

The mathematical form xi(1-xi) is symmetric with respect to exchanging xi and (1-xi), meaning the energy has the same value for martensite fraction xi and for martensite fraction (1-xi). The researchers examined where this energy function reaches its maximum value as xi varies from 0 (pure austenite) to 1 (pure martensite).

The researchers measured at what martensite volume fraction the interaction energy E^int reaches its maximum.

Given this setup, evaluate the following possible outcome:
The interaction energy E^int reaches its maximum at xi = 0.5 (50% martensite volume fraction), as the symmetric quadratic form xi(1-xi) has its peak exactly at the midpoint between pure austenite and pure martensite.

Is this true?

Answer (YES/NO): YES